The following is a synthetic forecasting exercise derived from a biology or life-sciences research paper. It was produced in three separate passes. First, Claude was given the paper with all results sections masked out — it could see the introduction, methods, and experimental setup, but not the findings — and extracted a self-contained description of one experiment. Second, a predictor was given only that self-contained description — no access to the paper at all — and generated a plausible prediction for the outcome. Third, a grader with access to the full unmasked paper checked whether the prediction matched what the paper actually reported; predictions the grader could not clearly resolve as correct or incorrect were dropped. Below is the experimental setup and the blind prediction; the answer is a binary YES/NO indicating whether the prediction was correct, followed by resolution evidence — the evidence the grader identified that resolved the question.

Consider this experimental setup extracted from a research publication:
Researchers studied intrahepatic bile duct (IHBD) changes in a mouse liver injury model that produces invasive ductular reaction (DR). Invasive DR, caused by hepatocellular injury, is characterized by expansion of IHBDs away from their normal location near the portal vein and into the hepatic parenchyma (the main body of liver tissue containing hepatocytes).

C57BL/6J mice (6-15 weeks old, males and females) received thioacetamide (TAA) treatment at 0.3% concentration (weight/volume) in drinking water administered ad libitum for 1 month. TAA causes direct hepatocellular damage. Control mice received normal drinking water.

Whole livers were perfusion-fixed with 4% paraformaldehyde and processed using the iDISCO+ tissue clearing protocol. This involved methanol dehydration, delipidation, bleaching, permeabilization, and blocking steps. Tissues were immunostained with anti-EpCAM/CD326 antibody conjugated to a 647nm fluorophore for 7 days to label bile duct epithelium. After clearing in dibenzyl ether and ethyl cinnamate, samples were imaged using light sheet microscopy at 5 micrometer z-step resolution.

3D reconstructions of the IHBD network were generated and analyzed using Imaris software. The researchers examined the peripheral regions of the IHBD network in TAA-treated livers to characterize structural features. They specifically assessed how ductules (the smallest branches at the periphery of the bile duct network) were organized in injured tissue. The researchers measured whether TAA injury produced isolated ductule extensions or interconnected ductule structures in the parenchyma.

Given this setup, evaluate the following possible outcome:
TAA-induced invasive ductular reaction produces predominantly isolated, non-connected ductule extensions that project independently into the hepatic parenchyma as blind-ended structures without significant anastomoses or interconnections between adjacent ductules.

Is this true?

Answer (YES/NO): NO